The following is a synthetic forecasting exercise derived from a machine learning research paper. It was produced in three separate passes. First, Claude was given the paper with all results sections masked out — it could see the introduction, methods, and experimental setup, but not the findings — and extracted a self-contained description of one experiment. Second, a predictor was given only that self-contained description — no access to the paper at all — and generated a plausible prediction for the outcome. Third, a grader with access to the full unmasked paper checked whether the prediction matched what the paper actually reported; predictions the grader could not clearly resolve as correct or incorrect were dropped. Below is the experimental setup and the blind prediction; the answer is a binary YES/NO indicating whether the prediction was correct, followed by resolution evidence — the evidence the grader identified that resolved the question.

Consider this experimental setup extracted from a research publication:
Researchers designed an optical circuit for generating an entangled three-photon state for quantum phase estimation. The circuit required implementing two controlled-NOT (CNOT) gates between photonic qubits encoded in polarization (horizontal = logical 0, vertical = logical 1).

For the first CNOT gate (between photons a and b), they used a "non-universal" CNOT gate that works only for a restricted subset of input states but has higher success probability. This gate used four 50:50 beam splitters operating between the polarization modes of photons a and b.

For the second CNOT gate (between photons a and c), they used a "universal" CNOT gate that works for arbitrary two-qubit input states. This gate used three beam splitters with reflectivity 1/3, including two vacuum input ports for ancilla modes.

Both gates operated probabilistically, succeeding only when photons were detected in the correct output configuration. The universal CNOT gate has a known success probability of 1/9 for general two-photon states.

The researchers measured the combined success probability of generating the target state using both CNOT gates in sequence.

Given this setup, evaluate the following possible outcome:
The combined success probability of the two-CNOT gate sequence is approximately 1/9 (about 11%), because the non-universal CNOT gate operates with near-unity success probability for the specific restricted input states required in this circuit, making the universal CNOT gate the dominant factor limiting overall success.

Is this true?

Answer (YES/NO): NO